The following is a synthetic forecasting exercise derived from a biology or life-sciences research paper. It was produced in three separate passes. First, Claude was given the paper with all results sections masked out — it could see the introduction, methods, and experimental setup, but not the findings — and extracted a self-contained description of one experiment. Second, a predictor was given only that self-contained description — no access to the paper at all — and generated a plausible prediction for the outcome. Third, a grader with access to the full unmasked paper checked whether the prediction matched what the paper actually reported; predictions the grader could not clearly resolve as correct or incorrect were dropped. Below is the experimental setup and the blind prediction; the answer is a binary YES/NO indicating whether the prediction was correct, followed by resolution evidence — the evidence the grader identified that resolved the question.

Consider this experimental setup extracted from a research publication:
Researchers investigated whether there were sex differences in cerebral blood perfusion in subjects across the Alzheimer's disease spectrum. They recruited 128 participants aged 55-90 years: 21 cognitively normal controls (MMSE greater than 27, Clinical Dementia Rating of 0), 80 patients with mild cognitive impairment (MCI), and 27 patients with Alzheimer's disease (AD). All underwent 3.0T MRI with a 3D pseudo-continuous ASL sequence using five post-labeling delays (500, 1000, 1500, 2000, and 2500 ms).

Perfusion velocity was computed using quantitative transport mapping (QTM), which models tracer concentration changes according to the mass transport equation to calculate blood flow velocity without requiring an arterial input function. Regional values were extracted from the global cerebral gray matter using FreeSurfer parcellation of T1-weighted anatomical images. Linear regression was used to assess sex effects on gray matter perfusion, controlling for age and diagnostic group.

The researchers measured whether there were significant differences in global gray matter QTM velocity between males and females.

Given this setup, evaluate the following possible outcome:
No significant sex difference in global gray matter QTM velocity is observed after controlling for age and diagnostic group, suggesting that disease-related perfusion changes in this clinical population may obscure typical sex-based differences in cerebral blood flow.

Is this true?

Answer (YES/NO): NO